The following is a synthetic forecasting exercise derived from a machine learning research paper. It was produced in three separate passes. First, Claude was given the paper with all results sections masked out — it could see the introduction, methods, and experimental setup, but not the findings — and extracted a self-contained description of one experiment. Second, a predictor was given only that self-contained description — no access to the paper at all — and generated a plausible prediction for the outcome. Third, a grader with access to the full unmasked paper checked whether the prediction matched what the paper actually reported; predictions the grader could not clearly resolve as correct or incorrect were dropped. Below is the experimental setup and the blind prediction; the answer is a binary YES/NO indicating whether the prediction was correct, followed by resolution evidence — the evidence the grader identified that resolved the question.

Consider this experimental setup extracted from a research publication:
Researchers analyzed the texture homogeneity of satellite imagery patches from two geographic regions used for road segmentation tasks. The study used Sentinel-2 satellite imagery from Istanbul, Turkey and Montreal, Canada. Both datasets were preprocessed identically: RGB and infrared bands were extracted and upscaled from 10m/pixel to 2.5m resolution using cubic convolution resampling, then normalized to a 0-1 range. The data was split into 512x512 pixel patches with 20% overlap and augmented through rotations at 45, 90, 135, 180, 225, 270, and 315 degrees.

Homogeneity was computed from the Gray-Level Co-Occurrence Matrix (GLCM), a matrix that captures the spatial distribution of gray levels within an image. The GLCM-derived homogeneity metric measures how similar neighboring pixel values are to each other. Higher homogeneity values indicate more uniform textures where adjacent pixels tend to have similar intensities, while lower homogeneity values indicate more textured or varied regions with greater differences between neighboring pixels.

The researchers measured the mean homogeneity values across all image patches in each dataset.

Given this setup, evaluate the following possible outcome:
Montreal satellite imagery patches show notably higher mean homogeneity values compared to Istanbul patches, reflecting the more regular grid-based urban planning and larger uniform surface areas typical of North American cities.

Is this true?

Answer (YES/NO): YES